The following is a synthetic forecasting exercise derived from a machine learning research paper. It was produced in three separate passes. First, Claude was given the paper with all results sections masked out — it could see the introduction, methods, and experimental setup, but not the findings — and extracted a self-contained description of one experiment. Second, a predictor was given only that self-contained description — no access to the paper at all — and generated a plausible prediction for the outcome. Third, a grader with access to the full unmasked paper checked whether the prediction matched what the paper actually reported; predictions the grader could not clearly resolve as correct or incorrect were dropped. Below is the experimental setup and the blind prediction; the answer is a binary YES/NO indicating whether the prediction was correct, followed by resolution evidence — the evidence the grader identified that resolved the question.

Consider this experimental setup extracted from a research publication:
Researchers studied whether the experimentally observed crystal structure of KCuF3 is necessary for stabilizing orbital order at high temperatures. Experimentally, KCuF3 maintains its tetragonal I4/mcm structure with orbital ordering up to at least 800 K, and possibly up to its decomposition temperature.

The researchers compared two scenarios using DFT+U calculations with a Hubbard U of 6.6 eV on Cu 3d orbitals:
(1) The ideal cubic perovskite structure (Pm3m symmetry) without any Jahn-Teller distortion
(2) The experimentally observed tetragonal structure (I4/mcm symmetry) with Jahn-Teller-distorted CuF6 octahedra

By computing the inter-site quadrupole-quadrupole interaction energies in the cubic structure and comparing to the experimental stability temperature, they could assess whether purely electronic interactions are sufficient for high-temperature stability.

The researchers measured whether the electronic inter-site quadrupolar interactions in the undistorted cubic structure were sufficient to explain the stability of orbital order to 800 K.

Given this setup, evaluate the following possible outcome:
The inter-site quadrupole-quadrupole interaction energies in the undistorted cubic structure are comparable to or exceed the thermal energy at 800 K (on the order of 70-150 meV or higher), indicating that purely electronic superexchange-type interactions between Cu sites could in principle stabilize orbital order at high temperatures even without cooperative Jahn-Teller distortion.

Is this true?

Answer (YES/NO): NO